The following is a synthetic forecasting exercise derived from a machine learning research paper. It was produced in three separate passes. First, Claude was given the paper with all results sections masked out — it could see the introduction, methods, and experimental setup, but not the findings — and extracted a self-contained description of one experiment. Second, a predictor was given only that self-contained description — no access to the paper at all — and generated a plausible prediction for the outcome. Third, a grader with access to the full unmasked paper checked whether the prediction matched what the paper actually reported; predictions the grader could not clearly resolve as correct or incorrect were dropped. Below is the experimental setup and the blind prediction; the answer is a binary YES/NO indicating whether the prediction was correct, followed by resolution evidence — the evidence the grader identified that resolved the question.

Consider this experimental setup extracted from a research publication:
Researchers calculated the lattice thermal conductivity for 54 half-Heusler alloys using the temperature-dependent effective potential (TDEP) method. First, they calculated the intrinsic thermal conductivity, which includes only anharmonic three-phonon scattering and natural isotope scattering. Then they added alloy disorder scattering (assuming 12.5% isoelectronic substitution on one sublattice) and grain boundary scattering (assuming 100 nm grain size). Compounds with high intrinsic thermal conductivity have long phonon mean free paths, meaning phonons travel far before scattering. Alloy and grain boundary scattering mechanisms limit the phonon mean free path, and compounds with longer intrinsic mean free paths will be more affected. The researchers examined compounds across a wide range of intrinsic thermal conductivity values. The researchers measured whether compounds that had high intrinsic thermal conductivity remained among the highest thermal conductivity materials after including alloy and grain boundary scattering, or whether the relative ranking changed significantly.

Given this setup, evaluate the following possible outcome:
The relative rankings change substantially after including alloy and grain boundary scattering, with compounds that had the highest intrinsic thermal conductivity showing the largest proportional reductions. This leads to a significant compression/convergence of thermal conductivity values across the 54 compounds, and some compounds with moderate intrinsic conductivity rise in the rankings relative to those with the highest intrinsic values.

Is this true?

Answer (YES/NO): YES